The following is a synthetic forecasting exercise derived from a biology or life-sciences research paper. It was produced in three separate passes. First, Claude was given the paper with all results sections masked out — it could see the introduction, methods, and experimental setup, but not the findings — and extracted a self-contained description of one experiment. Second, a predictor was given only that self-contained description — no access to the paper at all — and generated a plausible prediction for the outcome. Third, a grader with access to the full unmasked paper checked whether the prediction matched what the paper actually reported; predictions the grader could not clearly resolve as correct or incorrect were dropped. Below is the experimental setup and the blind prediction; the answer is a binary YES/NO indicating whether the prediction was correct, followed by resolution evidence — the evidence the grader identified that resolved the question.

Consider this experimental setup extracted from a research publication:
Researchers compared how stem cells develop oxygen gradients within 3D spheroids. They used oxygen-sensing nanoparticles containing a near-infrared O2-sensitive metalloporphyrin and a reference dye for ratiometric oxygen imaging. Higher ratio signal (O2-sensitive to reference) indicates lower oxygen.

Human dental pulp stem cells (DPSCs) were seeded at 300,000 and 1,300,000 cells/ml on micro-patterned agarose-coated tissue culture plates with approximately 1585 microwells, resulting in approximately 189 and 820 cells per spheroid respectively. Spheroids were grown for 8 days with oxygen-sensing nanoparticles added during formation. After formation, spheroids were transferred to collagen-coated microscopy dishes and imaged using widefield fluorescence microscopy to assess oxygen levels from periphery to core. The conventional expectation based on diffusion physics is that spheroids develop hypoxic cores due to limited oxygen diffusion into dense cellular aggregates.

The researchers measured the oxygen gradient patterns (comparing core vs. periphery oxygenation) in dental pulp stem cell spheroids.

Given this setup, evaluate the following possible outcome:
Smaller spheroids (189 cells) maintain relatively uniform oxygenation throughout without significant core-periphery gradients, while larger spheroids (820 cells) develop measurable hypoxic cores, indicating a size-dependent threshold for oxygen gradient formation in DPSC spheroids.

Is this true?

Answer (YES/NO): NO